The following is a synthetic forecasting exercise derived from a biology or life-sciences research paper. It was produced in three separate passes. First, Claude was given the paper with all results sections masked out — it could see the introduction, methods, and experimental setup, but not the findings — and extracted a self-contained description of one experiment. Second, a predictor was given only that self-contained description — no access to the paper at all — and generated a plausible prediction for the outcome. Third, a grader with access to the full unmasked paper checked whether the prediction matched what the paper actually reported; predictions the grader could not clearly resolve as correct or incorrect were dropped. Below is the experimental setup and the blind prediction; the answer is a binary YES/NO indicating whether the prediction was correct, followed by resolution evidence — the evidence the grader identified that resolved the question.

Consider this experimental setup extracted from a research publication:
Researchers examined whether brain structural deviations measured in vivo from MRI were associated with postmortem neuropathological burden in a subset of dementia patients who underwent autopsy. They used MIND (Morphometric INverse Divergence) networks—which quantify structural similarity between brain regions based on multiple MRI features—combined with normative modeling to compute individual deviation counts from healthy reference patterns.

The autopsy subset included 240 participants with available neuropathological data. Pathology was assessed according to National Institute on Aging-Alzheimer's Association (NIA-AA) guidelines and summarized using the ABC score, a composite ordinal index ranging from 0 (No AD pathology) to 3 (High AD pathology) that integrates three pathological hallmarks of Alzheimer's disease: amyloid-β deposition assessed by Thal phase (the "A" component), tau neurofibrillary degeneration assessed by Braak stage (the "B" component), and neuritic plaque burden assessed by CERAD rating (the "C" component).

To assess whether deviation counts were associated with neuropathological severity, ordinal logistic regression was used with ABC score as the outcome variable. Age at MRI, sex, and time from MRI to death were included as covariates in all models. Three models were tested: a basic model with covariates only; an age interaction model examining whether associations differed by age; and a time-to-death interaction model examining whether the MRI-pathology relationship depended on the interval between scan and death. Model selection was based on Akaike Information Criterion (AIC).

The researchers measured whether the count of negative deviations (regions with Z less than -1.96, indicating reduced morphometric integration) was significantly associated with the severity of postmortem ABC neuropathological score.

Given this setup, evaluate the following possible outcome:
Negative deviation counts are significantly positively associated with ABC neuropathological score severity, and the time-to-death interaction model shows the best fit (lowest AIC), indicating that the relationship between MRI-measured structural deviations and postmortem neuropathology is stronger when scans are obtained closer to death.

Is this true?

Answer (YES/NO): NO